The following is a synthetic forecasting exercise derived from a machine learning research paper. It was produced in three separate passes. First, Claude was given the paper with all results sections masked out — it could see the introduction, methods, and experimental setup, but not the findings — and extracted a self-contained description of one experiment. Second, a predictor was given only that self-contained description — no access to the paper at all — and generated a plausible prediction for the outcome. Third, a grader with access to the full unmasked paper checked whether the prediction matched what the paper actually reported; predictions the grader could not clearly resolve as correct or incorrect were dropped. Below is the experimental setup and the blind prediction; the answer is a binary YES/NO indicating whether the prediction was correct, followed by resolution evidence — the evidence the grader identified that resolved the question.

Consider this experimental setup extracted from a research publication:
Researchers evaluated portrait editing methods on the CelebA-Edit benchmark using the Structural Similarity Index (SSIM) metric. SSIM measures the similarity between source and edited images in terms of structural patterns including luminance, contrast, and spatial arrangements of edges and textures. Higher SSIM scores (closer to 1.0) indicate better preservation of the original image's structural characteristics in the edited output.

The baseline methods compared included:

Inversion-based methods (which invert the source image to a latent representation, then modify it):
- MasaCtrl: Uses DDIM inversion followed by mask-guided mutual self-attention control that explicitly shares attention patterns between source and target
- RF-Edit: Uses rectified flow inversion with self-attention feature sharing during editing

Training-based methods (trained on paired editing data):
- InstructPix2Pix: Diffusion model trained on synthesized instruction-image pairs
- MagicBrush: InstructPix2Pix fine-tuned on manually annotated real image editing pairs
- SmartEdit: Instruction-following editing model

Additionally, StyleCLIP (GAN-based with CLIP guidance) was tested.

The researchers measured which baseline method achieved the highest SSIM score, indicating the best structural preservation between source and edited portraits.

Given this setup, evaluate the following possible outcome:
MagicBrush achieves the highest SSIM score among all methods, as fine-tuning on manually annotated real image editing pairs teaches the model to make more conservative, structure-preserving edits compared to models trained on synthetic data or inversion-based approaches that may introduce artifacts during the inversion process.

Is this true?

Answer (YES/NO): NO